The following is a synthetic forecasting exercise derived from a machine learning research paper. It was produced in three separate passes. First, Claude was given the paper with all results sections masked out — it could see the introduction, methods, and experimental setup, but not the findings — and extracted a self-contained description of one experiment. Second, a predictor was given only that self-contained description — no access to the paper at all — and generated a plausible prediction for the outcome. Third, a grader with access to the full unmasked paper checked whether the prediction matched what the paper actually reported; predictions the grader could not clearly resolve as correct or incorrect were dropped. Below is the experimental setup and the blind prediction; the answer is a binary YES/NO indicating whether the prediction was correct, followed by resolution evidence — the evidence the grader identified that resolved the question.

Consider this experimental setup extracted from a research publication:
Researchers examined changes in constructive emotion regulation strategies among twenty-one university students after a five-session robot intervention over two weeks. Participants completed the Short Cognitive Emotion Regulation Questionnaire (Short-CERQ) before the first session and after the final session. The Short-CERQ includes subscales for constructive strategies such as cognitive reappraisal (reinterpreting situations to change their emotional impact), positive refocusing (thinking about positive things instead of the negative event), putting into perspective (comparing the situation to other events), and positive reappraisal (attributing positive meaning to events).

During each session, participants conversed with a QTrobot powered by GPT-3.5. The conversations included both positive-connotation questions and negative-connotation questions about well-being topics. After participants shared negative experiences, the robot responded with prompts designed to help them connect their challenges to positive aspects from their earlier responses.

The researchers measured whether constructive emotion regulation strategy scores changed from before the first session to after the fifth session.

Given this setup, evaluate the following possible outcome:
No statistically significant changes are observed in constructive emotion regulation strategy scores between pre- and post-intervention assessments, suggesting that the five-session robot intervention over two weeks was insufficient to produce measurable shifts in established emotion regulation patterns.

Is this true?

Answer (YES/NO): NO